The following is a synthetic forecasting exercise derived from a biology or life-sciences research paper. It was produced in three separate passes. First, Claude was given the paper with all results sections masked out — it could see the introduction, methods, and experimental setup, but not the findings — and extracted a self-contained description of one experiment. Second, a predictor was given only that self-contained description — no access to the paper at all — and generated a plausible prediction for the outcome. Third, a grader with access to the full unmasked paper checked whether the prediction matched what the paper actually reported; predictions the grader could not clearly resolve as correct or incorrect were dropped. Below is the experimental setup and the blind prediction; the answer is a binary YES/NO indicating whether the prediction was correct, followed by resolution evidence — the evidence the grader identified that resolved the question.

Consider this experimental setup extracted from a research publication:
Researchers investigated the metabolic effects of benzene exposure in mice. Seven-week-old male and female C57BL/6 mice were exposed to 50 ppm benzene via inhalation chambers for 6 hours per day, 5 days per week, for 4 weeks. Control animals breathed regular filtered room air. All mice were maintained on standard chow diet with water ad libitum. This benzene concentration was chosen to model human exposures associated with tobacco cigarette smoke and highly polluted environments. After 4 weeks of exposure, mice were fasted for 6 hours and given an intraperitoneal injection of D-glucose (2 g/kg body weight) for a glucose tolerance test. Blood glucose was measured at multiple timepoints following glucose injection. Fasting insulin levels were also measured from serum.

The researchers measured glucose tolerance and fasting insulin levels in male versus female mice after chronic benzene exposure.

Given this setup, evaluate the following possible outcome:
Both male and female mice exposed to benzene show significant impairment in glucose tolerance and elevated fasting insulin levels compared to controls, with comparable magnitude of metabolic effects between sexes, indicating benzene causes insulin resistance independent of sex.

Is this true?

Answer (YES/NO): NO